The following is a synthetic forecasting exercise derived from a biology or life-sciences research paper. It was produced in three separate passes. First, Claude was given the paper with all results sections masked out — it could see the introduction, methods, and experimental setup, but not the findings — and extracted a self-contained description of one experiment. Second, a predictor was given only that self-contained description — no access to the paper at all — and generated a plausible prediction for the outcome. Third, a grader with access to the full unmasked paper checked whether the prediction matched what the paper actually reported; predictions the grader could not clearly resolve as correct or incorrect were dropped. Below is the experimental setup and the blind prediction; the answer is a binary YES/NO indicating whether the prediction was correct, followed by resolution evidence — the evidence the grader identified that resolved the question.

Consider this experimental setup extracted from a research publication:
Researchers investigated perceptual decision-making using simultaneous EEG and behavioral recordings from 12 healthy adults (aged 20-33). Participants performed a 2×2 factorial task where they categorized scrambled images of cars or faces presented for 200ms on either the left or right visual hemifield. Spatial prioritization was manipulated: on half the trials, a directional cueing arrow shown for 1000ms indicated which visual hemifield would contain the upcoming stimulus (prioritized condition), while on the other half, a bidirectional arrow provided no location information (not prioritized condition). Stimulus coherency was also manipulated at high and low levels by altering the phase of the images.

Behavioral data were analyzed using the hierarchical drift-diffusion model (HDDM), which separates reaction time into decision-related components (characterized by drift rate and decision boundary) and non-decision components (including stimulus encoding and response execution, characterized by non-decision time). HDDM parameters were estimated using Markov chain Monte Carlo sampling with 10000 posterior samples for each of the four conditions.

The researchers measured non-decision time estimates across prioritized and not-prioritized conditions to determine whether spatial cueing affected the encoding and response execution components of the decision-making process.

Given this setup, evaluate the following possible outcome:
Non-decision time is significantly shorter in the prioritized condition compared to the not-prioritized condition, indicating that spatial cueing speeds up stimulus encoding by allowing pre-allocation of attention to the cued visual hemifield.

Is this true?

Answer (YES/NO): NO